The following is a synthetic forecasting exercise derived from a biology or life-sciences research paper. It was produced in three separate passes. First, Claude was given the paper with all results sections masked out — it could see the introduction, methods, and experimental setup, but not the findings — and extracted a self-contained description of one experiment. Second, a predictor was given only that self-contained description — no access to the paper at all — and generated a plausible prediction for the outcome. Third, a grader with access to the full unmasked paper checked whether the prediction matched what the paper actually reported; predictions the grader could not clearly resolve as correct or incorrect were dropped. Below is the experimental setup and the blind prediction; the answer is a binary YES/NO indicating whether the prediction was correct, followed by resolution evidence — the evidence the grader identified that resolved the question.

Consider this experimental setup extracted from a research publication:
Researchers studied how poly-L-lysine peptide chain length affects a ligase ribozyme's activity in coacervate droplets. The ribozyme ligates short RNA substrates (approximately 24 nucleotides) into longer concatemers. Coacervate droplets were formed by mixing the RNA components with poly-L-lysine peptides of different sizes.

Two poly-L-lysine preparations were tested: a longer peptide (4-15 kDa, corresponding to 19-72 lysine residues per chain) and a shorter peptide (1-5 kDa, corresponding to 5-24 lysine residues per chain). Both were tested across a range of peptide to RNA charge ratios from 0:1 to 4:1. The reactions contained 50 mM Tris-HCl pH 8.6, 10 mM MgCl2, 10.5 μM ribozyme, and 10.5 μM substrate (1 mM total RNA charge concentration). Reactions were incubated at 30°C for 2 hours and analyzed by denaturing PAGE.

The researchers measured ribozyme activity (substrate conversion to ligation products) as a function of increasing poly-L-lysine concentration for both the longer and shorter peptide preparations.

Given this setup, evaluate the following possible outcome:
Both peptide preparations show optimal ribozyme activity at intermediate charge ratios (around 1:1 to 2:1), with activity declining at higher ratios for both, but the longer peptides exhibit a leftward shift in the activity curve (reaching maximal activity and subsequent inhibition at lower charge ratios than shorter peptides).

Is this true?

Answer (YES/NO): NO